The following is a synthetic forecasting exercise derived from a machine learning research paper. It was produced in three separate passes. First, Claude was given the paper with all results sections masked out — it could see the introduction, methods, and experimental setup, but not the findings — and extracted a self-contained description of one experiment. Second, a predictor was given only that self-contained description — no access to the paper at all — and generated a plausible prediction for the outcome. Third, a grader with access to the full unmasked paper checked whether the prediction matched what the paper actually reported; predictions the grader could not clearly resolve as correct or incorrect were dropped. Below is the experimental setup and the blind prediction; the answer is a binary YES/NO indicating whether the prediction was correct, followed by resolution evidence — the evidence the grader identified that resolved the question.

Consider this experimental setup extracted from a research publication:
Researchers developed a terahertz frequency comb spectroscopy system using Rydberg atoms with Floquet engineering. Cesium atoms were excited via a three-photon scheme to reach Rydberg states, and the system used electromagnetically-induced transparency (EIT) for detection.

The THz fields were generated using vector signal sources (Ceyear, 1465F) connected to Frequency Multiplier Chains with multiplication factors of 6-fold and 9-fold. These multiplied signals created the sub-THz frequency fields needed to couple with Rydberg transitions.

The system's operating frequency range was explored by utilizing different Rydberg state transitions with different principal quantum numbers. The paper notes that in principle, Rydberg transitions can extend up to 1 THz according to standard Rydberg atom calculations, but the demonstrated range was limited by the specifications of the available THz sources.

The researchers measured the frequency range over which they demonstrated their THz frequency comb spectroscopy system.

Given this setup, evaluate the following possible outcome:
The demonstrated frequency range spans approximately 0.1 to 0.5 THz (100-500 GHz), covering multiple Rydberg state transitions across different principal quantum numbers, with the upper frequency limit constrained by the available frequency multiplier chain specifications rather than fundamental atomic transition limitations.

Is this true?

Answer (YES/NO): NO